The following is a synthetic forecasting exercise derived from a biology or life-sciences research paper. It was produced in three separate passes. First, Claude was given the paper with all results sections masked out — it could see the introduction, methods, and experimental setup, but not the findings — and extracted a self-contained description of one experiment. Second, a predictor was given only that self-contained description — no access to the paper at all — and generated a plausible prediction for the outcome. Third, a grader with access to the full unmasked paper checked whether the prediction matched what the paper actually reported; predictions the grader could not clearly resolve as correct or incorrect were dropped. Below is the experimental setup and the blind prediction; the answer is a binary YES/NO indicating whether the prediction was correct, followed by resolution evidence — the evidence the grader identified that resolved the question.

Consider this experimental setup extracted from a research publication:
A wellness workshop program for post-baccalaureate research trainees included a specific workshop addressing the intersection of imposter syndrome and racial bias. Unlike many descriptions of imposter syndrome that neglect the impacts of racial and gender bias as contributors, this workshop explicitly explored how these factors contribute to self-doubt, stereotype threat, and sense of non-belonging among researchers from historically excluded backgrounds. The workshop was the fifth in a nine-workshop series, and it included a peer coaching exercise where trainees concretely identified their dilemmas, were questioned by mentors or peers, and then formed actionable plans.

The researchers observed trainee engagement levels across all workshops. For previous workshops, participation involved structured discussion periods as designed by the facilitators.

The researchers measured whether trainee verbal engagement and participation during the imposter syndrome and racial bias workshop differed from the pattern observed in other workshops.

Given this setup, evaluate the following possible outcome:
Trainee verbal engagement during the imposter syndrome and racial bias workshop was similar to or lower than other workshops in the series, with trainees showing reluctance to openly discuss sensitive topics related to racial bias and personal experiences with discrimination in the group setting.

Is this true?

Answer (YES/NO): NO